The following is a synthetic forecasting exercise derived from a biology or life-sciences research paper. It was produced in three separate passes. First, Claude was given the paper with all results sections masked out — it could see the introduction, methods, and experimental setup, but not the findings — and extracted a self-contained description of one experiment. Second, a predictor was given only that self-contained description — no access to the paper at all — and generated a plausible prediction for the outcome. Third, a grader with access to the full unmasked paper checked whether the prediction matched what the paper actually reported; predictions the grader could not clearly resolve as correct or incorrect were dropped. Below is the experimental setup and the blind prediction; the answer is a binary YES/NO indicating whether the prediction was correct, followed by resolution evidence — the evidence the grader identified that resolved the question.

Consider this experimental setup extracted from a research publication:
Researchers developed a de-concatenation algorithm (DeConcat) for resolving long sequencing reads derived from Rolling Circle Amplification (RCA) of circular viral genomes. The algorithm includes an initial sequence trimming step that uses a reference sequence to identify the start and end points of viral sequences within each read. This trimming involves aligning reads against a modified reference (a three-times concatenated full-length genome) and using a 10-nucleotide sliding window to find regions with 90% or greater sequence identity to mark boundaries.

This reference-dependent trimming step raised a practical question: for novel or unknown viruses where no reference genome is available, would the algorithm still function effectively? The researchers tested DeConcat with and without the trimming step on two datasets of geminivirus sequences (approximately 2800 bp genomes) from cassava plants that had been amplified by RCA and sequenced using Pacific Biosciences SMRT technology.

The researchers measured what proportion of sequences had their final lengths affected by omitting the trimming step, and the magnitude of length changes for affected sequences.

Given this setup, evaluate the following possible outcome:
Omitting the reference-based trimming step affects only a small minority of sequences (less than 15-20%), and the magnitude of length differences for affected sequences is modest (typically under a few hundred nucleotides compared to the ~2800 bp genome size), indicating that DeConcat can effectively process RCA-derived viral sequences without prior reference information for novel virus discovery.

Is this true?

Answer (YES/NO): YES